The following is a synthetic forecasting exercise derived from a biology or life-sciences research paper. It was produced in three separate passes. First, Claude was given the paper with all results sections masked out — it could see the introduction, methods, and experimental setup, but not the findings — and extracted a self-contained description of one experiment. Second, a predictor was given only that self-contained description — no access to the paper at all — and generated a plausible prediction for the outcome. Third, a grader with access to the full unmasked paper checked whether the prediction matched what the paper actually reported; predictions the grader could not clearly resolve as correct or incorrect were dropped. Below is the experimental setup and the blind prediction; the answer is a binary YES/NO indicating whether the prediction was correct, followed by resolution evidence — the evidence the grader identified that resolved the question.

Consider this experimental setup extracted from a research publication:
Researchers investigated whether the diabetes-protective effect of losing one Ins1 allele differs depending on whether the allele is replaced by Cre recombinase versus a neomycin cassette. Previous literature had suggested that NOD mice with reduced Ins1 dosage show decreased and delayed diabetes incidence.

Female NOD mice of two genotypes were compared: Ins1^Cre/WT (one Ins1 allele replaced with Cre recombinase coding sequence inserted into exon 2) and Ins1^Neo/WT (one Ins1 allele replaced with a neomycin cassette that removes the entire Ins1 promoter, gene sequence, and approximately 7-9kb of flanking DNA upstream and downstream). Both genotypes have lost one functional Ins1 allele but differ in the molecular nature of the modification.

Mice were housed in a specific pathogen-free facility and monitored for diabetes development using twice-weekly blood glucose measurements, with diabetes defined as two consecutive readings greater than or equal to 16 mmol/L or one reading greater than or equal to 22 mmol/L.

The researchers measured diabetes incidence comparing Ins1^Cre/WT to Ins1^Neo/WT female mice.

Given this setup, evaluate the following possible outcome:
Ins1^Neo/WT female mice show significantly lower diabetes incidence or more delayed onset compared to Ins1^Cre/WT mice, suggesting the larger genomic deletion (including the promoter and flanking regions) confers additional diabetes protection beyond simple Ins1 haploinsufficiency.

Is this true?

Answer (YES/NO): NO